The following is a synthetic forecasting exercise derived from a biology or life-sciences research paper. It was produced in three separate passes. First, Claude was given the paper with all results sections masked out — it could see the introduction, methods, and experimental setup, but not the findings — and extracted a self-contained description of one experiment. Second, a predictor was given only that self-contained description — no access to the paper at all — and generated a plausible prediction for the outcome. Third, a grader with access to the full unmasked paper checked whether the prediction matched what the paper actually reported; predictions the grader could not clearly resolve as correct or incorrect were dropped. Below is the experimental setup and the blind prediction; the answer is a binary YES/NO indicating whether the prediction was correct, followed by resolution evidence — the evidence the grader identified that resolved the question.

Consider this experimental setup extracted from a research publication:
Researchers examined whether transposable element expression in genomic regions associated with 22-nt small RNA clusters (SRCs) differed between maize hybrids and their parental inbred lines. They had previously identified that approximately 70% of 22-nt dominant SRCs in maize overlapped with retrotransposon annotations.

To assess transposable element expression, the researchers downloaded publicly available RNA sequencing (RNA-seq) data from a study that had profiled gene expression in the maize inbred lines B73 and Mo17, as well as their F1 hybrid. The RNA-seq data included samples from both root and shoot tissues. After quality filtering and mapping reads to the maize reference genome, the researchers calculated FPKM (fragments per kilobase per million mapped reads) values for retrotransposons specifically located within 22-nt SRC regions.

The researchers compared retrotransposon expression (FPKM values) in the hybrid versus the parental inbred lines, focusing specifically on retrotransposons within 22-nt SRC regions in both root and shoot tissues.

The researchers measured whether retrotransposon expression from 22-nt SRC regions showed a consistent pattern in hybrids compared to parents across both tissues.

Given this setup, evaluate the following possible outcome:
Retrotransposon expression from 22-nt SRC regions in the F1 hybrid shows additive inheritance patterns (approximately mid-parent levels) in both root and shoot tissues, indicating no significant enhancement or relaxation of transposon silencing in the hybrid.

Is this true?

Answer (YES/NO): NO